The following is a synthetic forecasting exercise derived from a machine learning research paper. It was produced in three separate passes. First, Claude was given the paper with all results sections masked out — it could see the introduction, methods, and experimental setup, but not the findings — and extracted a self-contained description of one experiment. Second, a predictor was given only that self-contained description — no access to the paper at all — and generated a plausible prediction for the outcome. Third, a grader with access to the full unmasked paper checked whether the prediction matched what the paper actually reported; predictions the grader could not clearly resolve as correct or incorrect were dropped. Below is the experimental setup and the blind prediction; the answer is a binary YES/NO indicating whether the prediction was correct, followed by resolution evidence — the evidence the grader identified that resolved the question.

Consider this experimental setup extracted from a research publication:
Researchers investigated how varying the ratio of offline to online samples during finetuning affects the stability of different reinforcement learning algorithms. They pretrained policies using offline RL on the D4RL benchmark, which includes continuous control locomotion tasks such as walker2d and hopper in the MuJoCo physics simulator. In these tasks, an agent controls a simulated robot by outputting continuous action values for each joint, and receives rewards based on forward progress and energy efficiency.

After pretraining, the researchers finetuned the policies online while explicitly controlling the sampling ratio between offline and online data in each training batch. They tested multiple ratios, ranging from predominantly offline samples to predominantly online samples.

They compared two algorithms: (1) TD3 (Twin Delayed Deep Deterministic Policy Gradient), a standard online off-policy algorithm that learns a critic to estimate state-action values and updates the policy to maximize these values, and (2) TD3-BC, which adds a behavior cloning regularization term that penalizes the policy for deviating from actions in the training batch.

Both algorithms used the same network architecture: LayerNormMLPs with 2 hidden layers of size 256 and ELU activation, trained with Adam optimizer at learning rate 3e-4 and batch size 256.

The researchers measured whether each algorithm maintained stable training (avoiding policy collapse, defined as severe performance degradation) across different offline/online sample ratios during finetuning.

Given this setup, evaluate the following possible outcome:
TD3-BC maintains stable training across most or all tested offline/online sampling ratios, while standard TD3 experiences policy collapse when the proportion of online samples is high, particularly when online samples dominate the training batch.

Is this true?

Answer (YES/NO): NO